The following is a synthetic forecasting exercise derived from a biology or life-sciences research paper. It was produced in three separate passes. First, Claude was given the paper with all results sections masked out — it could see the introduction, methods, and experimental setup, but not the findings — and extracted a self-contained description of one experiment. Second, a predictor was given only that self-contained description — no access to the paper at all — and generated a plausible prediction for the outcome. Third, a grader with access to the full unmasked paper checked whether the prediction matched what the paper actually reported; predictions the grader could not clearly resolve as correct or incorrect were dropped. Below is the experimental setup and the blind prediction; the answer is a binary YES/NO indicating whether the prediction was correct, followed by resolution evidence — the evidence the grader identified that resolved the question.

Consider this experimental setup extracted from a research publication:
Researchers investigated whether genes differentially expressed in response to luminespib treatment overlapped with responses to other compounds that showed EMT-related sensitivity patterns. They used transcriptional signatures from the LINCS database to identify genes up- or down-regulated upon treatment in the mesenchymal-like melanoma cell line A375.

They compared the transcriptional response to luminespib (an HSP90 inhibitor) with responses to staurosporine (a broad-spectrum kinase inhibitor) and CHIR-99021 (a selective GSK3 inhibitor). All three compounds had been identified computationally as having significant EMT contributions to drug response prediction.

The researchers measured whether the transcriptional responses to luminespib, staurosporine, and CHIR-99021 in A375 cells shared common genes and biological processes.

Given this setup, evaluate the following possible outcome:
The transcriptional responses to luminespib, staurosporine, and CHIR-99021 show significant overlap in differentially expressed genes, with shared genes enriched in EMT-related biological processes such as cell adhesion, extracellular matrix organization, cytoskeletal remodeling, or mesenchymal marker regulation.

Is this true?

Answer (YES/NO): NO